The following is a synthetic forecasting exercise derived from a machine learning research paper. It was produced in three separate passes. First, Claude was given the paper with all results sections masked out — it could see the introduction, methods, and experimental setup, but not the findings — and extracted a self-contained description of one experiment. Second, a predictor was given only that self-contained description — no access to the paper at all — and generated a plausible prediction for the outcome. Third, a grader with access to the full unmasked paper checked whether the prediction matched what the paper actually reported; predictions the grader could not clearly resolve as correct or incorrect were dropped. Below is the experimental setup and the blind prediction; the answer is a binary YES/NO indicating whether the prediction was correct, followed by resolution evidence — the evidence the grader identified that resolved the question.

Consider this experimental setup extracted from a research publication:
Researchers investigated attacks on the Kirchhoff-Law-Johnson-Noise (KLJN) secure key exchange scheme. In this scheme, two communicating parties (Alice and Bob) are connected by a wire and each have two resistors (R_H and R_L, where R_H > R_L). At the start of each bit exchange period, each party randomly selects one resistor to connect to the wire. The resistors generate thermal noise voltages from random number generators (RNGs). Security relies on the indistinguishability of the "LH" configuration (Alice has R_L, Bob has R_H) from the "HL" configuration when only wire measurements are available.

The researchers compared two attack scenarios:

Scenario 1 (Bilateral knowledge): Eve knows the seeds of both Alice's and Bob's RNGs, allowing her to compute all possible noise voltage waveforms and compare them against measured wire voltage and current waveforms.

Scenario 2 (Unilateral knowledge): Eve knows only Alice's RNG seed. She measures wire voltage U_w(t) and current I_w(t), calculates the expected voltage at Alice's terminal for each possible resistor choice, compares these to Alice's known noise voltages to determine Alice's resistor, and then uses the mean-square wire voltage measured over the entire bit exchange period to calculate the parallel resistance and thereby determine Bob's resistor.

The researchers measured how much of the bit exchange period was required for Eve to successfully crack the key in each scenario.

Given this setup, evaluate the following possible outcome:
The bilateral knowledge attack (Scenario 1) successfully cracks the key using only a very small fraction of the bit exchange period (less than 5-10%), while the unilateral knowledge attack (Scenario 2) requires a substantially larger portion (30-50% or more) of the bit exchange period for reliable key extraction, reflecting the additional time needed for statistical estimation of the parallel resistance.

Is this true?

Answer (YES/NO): NO